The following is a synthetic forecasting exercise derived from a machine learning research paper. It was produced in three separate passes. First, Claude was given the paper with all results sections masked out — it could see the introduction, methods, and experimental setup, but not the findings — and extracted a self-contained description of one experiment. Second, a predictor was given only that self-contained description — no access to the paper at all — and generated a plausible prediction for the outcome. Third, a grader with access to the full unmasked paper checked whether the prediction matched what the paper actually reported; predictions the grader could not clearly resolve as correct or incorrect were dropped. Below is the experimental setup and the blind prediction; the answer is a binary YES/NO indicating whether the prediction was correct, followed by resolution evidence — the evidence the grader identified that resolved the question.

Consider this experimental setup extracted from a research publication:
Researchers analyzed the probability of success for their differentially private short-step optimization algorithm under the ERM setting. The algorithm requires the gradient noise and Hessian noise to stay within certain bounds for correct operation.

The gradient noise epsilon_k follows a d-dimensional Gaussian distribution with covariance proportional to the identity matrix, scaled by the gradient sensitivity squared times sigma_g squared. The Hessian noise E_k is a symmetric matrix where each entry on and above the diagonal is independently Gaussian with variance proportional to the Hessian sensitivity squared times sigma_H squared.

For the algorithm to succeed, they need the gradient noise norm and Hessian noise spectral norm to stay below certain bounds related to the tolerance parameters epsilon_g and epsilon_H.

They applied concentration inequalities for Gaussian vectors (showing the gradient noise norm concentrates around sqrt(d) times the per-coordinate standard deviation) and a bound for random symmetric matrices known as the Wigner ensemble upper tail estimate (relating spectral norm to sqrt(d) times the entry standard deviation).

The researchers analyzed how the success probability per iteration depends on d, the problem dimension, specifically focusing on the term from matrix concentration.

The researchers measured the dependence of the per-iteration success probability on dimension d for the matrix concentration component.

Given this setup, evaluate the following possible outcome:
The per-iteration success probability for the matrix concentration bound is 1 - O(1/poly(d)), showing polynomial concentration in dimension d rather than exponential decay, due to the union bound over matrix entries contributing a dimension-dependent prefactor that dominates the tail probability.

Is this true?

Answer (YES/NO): NO